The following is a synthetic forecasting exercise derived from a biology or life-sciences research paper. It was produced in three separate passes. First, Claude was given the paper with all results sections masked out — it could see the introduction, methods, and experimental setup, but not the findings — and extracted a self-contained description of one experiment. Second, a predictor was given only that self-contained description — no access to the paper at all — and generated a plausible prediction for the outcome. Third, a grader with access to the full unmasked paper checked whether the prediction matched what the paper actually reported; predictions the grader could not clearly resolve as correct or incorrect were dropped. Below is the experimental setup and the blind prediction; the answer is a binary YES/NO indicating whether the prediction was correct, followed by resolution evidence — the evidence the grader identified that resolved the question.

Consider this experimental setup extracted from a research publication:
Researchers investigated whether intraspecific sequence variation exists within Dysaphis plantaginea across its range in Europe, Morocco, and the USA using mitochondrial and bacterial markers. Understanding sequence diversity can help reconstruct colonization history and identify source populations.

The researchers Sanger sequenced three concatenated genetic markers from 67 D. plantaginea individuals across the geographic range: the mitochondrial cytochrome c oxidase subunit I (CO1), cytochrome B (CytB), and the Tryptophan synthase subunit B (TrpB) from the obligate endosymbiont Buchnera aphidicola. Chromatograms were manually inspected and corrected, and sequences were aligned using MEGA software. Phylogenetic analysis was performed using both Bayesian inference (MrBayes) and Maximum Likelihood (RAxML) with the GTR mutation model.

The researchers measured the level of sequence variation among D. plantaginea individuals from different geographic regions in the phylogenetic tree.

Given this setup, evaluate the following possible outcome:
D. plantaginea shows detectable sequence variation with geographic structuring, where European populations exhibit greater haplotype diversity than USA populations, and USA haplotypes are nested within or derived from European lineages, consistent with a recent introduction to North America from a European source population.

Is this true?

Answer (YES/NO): NO